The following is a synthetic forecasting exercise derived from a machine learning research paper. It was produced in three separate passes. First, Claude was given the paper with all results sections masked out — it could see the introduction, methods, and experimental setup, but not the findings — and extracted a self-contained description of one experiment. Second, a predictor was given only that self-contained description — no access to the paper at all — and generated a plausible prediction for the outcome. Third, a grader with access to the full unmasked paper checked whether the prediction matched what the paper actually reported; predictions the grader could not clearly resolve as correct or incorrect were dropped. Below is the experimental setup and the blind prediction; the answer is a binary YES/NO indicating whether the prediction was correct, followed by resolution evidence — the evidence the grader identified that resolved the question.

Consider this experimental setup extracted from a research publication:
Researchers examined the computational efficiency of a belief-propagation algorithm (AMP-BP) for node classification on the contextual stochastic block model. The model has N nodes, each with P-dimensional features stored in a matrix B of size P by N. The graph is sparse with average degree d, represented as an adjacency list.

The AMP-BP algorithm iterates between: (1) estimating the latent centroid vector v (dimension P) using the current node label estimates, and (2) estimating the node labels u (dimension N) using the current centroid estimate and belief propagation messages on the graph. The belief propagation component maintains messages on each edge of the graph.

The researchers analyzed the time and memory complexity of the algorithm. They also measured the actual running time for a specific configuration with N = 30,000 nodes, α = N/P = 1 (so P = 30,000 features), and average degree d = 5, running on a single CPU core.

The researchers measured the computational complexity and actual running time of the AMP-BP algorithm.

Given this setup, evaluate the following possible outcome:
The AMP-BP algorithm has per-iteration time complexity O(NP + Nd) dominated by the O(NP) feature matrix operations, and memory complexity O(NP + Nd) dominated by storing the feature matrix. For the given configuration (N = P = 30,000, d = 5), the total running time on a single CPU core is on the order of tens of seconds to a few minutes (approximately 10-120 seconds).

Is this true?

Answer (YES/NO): YES